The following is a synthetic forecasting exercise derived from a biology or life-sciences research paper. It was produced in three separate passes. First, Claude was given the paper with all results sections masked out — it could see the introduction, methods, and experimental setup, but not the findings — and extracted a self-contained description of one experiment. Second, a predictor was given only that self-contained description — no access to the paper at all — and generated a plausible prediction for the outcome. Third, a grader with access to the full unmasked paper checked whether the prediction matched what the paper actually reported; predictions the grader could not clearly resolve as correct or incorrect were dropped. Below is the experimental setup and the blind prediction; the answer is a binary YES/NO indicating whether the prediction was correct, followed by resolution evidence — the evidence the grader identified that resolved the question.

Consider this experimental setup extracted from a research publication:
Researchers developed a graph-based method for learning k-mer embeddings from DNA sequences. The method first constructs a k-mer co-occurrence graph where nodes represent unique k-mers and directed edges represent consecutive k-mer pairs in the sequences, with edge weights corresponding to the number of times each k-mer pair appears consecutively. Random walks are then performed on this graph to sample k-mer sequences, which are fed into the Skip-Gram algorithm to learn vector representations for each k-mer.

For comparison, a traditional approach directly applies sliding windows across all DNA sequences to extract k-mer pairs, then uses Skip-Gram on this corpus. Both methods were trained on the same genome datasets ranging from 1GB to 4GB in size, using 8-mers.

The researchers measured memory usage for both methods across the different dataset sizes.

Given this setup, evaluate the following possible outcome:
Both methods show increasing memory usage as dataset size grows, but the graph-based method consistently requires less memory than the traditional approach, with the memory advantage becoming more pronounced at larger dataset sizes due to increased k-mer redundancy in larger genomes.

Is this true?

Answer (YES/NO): NO